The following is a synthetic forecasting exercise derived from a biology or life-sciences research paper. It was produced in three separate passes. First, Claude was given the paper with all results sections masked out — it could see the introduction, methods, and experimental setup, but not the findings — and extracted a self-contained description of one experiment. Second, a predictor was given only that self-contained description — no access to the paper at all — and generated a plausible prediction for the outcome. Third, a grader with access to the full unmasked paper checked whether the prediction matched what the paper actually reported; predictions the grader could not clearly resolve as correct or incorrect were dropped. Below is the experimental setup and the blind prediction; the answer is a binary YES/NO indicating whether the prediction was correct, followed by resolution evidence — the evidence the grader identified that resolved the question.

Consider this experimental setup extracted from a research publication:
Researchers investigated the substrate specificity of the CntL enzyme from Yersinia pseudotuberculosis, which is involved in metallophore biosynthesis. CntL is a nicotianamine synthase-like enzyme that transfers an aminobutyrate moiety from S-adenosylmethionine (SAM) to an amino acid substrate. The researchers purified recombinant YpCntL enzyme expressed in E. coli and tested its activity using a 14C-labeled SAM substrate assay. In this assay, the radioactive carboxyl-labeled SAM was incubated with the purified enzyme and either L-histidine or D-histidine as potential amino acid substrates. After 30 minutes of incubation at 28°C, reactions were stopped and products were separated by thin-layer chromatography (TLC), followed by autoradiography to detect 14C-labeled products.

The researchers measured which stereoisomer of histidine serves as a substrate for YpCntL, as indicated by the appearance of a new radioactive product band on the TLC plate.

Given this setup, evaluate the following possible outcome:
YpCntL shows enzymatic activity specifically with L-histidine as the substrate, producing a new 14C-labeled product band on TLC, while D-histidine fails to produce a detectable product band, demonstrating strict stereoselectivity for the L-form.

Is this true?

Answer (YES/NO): YES